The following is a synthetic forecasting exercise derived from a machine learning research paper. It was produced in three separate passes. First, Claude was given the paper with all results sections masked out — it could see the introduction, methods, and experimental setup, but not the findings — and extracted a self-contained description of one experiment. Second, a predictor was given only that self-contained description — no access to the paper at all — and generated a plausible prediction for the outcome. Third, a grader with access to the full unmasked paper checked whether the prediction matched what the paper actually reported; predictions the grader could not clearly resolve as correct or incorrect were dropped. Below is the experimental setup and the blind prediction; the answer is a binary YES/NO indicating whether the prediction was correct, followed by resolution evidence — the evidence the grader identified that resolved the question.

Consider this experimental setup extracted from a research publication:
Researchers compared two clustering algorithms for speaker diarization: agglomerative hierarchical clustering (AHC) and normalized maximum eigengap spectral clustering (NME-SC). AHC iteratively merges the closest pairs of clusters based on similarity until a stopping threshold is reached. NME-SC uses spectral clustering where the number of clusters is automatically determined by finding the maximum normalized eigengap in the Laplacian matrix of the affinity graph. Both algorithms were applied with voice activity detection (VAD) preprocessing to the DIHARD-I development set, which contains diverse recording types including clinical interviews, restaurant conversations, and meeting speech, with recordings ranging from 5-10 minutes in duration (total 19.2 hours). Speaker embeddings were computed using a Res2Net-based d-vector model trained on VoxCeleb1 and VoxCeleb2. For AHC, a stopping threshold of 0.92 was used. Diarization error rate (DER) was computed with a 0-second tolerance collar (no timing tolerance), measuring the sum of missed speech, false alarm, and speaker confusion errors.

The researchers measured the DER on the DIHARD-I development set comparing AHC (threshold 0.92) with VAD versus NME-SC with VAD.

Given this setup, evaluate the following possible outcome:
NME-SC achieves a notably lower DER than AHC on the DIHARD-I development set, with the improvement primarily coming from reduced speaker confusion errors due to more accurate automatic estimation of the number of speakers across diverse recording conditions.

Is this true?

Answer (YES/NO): NO